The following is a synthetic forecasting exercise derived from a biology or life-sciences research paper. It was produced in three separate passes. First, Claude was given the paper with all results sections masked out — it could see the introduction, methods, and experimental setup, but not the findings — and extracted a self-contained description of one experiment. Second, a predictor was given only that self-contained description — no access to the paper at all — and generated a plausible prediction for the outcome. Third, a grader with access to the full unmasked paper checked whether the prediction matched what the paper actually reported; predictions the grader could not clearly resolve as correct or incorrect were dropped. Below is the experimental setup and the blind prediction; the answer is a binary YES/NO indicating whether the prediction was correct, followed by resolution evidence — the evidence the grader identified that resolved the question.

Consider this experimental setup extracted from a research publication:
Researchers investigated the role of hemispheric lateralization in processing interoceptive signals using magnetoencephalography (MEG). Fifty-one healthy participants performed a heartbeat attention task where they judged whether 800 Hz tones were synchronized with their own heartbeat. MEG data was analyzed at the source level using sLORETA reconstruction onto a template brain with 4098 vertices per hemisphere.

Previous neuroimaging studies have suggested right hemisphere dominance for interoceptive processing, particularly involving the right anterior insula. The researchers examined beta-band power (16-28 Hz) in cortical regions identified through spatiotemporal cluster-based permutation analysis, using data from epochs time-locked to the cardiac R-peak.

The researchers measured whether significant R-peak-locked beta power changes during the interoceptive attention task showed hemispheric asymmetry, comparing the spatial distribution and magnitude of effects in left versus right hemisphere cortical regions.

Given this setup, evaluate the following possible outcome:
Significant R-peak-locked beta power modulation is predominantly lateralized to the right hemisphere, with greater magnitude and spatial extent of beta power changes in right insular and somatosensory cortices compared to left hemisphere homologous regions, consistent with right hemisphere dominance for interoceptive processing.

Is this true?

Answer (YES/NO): NO